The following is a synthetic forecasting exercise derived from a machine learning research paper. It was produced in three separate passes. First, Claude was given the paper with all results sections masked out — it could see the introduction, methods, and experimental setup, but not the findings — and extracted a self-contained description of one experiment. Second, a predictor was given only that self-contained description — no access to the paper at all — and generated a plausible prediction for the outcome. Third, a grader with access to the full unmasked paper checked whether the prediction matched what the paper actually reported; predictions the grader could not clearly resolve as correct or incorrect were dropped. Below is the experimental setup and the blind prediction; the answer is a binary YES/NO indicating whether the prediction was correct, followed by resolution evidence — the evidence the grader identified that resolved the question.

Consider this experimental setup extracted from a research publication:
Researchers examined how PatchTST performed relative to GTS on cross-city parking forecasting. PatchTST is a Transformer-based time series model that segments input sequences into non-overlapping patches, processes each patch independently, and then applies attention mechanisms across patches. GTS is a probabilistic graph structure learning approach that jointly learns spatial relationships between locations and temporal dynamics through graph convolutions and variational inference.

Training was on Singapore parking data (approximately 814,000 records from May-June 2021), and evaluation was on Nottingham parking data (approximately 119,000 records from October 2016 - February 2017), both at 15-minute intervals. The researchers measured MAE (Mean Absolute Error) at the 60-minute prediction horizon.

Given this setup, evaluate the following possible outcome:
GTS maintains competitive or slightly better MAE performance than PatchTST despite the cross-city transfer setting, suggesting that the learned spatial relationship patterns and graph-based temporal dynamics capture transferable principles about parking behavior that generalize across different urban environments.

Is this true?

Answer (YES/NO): NO